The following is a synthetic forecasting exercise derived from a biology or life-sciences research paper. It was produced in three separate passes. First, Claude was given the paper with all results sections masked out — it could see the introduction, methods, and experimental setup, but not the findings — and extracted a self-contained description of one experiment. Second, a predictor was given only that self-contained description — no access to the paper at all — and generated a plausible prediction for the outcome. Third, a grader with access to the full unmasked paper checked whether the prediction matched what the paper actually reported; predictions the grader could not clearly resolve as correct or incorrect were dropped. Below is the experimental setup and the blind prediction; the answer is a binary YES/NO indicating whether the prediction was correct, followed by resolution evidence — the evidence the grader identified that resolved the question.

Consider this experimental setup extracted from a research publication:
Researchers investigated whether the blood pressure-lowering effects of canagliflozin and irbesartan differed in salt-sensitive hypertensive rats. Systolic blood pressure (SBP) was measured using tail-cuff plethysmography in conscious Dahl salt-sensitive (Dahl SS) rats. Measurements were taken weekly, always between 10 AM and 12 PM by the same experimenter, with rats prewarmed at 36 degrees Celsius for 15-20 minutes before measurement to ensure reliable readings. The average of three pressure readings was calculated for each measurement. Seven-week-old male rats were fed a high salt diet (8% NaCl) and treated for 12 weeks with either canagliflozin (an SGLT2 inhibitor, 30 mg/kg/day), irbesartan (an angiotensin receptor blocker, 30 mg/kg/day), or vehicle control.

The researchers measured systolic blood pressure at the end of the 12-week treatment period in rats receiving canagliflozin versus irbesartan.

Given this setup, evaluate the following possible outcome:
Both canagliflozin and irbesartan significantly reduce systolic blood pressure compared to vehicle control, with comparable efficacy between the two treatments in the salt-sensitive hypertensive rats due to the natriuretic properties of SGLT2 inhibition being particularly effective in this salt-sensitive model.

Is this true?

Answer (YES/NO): NO